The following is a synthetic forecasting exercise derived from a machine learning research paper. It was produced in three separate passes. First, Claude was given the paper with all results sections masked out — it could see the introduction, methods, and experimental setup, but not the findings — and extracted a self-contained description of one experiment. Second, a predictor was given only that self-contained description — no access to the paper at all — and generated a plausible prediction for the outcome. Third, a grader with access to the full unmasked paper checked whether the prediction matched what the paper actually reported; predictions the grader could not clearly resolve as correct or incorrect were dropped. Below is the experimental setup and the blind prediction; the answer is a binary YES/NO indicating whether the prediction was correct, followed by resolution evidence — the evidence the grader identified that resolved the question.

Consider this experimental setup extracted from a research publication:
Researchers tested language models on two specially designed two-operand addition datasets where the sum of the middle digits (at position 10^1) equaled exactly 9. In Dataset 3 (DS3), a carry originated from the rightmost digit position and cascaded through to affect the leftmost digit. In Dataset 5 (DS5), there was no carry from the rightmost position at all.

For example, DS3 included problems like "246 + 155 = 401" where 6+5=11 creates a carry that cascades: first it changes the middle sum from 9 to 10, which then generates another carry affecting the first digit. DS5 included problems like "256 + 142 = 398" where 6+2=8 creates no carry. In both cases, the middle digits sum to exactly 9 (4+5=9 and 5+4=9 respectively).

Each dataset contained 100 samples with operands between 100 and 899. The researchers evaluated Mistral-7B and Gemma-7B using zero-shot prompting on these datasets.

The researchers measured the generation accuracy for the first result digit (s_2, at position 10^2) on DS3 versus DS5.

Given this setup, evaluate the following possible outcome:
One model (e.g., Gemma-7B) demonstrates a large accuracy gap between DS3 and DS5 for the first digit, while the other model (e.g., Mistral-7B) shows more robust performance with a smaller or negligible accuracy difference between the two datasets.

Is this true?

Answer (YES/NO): NO